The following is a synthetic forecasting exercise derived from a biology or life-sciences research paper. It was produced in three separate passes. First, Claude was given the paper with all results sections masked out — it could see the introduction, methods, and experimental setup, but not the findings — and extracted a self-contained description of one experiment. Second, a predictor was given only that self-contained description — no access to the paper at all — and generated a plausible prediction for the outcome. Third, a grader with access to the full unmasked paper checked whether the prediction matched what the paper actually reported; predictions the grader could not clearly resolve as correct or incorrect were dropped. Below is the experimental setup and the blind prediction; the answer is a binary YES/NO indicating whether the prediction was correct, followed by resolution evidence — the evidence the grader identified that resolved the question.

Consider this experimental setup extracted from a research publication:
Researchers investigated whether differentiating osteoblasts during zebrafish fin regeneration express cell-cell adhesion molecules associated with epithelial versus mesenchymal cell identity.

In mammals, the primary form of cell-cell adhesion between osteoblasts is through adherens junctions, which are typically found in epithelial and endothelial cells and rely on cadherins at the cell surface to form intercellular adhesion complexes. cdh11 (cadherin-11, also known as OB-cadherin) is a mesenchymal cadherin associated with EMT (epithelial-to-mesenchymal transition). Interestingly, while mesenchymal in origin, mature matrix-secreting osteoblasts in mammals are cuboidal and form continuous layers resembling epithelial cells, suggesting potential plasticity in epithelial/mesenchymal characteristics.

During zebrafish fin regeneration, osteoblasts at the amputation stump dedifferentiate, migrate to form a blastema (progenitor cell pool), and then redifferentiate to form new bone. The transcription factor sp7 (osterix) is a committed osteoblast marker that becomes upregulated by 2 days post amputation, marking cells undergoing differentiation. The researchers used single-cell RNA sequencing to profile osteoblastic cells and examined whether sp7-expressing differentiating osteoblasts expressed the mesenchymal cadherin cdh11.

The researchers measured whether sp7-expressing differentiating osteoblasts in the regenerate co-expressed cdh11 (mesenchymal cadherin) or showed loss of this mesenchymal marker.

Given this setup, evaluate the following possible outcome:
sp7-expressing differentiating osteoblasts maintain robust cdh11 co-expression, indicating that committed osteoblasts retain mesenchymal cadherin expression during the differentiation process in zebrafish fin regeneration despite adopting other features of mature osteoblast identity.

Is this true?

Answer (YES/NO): YES